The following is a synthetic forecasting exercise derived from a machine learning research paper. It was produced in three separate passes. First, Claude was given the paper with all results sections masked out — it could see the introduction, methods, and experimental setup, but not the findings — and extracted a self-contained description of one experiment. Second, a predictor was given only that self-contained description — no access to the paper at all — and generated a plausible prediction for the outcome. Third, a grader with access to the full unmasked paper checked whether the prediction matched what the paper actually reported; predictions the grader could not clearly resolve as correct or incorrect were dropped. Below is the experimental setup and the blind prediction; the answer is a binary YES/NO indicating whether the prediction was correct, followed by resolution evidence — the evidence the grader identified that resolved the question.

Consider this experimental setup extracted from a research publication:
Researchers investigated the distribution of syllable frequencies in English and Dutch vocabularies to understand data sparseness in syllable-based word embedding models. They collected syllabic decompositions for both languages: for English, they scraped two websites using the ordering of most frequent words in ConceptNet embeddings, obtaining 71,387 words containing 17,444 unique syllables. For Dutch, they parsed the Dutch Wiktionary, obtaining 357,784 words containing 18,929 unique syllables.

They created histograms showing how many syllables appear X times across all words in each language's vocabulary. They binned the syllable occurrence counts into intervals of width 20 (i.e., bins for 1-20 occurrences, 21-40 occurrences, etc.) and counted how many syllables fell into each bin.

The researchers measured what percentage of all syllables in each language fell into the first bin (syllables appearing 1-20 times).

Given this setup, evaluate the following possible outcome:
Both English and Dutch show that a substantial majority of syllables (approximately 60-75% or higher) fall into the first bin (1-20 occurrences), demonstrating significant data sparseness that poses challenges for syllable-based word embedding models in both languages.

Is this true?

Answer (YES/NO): YES